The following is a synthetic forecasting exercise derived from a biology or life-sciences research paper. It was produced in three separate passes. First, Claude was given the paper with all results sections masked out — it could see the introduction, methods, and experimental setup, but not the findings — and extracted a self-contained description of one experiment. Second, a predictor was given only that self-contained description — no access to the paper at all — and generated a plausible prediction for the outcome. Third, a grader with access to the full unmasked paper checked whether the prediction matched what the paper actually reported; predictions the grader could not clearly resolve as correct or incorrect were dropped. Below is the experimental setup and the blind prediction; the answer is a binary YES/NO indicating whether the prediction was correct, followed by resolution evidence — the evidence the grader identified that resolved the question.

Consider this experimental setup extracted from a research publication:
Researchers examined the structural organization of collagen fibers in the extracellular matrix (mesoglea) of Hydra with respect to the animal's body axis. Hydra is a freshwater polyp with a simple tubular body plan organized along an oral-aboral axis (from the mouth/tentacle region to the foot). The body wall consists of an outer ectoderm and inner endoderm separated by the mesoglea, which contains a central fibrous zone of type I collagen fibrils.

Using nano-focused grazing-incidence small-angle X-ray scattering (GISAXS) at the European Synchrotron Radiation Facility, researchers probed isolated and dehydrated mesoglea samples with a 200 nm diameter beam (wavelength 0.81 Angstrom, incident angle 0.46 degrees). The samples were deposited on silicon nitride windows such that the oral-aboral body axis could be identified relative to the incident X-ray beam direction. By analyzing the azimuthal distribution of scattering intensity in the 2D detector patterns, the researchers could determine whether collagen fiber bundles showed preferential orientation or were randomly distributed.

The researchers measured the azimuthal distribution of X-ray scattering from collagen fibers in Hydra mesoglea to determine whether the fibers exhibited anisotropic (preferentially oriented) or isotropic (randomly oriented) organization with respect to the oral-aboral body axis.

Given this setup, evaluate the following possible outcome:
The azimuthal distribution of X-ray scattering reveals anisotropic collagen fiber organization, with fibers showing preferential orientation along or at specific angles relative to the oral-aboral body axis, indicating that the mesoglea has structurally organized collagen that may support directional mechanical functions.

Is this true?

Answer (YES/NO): YES